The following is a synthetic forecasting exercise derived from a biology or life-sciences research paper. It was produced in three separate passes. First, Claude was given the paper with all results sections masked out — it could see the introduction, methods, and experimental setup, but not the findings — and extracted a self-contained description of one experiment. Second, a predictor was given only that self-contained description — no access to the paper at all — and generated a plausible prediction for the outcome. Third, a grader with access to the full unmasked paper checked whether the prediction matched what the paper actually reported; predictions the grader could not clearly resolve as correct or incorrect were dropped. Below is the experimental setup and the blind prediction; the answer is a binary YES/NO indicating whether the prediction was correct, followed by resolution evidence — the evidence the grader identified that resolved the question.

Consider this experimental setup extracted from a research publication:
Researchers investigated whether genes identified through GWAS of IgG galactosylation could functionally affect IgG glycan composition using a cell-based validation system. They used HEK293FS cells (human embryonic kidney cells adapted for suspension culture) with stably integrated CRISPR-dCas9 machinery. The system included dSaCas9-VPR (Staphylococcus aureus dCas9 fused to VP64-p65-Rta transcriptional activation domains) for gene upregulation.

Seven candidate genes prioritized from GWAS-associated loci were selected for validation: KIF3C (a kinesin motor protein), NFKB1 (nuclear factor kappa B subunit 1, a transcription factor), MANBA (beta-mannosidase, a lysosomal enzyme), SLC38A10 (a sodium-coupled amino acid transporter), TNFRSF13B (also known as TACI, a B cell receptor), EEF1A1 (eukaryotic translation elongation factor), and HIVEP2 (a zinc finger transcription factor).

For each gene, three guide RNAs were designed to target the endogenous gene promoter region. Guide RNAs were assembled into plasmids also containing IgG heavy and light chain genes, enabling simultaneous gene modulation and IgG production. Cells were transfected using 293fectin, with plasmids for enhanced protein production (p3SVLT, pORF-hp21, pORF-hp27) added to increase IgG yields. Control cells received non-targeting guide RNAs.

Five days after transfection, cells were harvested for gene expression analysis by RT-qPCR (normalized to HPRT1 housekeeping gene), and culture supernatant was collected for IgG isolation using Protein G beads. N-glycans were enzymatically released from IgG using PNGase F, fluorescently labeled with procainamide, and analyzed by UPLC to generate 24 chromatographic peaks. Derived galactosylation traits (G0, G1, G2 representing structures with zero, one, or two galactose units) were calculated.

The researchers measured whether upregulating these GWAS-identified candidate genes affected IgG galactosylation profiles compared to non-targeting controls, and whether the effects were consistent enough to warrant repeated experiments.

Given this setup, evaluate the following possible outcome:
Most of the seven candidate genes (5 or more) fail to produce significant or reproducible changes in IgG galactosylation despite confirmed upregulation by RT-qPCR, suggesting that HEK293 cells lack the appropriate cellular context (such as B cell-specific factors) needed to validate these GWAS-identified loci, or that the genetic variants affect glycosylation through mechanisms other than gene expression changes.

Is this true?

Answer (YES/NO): NO